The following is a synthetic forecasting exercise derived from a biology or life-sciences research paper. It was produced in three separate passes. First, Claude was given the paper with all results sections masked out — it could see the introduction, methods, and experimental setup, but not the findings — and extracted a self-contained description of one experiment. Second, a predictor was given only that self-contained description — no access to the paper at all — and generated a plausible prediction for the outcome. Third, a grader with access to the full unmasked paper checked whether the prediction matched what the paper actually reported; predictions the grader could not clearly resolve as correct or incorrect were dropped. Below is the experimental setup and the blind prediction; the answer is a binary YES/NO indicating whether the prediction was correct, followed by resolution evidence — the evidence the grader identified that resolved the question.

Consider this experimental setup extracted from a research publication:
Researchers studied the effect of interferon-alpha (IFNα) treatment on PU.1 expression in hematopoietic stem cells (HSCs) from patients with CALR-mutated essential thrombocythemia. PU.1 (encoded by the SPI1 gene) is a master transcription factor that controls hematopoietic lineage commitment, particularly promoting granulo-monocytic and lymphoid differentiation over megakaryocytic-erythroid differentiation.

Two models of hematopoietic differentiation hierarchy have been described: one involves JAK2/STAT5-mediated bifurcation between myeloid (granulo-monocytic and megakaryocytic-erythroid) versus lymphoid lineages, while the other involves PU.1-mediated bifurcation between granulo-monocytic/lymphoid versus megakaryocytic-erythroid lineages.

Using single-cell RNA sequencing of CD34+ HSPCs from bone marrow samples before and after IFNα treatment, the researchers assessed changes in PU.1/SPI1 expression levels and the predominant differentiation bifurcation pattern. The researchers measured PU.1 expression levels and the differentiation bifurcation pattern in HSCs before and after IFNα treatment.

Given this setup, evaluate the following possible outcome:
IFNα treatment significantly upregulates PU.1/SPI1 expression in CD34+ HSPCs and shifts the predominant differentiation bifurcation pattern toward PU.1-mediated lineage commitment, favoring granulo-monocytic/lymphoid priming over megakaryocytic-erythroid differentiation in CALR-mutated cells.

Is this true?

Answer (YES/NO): YES